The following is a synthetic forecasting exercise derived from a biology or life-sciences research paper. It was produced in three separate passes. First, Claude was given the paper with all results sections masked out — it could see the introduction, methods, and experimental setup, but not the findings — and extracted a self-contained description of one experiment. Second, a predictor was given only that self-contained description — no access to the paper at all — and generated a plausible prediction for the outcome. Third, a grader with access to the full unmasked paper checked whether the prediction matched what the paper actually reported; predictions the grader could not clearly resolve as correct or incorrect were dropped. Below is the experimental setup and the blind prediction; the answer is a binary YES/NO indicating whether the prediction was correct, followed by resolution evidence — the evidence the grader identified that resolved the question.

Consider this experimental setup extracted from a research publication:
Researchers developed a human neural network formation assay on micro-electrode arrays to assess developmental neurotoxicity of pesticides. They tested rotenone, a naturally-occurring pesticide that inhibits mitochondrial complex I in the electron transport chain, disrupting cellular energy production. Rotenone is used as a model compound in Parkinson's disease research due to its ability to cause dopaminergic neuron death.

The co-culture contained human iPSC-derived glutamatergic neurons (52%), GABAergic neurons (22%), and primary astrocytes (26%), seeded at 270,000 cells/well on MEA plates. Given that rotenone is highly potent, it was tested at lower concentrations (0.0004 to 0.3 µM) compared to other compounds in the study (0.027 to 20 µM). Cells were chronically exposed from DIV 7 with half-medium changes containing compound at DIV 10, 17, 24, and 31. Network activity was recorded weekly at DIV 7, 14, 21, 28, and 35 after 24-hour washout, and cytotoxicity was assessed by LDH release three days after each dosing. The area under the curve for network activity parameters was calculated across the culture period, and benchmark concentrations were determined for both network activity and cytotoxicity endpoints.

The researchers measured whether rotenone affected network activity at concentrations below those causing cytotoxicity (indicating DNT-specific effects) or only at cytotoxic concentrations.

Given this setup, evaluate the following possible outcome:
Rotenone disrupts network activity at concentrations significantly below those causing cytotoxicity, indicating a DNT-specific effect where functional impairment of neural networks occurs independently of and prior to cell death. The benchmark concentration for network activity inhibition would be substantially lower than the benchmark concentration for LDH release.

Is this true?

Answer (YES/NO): YES